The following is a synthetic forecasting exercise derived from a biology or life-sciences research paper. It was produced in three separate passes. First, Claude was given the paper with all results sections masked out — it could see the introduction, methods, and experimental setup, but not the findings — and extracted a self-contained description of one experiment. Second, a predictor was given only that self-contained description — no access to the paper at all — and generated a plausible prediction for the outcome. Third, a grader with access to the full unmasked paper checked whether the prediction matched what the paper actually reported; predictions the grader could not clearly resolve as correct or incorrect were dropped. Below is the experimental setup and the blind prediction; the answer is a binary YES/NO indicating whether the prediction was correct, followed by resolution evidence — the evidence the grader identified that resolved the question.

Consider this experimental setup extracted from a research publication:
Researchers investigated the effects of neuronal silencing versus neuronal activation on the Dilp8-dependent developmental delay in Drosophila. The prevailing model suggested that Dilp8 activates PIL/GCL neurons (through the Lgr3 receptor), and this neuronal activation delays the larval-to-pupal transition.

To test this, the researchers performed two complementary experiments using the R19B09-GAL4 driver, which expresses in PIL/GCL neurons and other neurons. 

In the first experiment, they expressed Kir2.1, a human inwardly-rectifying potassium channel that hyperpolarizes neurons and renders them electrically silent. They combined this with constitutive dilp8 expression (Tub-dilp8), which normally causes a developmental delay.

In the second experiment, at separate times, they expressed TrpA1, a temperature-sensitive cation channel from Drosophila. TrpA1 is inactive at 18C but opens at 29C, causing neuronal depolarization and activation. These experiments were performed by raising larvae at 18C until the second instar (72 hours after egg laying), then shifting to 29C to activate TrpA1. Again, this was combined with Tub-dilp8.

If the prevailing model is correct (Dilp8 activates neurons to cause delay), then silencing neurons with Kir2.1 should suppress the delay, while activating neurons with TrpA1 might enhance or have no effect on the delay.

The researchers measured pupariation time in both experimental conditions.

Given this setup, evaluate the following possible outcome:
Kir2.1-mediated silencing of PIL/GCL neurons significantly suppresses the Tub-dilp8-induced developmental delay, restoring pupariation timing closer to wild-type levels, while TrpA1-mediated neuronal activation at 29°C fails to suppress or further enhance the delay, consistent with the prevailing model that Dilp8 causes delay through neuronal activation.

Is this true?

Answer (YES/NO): NO